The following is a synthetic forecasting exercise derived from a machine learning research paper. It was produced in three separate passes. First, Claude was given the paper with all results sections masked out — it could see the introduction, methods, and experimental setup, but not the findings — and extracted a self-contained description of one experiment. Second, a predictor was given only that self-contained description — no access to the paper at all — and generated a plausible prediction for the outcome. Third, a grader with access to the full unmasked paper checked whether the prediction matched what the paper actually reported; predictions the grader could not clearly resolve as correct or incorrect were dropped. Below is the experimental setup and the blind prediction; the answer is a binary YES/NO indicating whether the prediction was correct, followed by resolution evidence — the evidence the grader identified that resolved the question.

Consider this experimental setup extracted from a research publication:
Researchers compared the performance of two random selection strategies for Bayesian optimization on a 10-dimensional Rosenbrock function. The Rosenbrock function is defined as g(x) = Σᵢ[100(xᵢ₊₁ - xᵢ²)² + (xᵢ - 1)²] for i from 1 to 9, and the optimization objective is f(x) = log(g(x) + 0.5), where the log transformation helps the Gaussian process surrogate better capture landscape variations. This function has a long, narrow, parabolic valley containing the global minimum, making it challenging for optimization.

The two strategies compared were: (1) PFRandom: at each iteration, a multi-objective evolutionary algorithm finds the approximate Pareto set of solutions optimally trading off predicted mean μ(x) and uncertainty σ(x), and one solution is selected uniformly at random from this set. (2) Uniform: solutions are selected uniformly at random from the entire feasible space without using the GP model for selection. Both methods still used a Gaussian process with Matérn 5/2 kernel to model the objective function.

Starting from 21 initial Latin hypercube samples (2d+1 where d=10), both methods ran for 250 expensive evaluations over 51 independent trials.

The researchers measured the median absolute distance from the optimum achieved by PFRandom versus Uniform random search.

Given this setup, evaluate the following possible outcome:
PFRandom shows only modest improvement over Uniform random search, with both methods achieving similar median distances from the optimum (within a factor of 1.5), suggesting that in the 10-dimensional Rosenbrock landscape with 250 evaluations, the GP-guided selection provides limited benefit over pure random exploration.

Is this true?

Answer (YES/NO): NO